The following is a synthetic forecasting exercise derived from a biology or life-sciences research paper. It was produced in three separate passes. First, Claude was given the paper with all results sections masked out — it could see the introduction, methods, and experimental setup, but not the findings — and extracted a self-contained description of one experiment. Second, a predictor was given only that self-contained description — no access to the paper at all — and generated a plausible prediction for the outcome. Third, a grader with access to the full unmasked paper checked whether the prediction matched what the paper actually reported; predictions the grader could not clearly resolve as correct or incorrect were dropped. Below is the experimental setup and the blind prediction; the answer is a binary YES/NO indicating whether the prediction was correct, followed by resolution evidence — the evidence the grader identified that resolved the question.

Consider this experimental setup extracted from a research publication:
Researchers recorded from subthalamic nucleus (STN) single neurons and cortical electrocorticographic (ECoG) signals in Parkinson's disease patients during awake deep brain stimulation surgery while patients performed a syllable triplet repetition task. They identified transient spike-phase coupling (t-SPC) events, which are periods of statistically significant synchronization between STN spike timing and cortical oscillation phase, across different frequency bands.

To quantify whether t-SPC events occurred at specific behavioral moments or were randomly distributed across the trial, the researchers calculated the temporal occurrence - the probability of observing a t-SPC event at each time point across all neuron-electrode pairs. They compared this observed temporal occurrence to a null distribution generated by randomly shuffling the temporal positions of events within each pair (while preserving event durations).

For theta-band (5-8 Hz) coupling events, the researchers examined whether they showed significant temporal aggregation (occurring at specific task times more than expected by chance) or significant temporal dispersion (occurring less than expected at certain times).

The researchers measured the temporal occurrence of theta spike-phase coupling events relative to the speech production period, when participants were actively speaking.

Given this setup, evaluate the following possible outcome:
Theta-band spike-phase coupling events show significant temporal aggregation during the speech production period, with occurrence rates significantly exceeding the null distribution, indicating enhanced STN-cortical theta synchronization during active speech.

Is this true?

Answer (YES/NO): YES